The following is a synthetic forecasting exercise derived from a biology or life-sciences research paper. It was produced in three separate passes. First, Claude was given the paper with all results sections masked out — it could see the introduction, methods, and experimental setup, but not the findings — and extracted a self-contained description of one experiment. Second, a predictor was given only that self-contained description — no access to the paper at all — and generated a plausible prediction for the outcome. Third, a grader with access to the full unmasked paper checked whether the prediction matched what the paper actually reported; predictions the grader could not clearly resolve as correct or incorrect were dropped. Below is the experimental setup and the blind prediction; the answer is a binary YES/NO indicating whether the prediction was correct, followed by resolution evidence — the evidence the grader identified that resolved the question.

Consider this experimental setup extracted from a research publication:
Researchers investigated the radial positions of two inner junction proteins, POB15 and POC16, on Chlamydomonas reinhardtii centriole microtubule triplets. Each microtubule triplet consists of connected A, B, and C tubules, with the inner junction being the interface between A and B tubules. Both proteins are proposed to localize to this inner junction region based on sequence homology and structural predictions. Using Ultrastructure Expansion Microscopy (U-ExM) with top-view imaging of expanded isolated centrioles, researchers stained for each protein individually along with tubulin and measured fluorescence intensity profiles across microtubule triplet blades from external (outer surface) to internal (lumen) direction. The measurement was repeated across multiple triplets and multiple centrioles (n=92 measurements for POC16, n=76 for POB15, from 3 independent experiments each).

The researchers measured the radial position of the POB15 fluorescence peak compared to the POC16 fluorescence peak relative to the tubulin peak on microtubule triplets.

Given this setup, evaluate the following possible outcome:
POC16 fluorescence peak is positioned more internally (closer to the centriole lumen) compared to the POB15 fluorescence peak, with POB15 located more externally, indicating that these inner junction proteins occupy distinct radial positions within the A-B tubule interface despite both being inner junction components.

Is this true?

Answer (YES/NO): NO